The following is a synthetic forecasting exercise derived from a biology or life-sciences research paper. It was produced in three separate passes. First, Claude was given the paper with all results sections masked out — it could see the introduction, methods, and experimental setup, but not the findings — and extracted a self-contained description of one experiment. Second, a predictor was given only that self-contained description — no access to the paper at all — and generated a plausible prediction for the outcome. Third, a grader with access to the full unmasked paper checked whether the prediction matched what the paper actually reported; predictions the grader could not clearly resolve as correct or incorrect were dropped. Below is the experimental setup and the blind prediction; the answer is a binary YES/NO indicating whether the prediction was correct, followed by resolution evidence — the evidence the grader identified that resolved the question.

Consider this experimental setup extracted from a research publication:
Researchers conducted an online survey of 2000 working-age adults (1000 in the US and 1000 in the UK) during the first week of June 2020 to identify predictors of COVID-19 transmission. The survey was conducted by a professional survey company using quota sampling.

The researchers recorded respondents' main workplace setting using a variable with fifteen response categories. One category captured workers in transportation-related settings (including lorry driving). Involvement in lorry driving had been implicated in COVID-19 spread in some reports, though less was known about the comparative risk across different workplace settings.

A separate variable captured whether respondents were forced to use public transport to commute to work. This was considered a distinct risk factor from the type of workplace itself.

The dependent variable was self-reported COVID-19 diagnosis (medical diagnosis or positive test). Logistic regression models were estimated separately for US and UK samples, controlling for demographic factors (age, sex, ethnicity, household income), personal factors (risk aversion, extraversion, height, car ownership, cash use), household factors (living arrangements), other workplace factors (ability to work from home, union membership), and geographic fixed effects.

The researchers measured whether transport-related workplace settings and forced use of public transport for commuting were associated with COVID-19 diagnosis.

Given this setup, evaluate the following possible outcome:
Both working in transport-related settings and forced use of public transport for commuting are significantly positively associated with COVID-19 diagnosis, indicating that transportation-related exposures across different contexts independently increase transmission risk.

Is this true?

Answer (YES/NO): YES